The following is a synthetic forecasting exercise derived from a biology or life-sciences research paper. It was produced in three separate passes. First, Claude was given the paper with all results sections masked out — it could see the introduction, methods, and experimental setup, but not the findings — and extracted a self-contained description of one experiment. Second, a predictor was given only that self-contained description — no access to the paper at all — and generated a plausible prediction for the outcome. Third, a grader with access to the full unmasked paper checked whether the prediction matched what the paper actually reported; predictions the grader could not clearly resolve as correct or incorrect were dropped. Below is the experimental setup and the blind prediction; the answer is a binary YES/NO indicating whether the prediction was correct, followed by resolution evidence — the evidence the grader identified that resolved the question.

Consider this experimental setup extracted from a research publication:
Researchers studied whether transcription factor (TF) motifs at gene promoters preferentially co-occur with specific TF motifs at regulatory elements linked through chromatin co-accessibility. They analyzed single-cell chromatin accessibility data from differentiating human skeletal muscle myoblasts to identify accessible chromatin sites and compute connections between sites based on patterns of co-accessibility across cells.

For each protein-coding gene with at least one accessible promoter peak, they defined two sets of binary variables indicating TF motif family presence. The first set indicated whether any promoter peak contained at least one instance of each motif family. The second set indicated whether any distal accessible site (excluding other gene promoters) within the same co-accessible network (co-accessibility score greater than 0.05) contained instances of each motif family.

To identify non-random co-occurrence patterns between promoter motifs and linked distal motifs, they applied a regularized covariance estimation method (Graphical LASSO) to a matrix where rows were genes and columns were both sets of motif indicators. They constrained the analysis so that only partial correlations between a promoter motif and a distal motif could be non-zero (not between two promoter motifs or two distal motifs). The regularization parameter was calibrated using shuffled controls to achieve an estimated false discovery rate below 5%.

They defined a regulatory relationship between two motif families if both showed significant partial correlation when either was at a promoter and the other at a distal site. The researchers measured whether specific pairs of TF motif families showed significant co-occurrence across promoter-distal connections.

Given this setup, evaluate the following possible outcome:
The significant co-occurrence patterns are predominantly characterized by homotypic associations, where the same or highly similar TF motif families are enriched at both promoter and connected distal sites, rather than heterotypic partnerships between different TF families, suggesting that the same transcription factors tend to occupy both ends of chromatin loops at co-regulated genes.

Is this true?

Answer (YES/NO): NO